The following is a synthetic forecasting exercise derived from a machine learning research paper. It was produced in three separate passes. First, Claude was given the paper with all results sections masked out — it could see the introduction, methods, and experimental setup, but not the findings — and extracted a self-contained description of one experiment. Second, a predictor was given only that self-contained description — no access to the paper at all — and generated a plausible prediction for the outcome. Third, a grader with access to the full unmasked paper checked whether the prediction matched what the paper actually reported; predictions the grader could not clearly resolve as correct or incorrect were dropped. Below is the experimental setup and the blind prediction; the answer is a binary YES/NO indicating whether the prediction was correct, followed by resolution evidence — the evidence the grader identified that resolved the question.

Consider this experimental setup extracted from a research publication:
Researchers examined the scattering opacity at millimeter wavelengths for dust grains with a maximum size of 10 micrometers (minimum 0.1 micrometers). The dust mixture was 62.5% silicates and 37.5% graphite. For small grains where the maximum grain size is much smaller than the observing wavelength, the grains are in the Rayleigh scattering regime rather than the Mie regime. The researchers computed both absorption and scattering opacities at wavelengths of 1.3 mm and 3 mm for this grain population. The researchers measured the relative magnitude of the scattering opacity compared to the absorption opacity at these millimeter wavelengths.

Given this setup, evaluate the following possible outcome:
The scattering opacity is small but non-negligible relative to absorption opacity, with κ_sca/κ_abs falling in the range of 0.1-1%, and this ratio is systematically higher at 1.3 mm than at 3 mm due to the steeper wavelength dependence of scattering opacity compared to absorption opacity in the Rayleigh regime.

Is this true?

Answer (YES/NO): NO